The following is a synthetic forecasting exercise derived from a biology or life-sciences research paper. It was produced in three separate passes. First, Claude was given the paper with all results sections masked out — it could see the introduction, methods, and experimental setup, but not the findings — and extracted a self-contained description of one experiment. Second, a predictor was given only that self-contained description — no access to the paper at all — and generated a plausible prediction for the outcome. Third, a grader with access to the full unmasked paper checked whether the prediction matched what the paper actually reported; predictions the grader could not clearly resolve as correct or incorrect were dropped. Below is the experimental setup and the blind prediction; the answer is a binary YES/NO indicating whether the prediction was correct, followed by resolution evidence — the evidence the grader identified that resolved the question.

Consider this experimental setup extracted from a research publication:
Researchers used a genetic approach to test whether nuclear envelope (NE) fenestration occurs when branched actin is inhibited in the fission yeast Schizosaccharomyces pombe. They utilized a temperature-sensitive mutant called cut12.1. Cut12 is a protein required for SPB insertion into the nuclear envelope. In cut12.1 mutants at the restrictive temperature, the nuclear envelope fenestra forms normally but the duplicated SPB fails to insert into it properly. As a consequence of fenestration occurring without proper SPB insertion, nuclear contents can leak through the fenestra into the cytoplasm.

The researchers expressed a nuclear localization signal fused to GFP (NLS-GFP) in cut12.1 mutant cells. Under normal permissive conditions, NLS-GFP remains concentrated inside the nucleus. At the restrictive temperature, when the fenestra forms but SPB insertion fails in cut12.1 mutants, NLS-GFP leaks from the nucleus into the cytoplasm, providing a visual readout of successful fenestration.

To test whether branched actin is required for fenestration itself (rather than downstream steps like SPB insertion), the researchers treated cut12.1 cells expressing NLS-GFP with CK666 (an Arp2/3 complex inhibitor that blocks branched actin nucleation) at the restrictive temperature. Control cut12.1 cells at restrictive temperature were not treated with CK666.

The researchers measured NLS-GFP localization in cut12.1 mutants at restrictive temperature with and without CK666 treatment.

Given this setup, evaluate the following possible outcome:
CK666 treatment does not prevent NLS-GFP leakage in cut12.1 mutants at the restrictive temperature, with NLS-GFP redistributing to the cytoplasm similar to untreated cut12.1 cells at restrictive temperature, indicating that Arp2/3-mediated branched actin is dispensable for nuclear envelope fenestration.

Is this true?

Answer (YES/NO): NO